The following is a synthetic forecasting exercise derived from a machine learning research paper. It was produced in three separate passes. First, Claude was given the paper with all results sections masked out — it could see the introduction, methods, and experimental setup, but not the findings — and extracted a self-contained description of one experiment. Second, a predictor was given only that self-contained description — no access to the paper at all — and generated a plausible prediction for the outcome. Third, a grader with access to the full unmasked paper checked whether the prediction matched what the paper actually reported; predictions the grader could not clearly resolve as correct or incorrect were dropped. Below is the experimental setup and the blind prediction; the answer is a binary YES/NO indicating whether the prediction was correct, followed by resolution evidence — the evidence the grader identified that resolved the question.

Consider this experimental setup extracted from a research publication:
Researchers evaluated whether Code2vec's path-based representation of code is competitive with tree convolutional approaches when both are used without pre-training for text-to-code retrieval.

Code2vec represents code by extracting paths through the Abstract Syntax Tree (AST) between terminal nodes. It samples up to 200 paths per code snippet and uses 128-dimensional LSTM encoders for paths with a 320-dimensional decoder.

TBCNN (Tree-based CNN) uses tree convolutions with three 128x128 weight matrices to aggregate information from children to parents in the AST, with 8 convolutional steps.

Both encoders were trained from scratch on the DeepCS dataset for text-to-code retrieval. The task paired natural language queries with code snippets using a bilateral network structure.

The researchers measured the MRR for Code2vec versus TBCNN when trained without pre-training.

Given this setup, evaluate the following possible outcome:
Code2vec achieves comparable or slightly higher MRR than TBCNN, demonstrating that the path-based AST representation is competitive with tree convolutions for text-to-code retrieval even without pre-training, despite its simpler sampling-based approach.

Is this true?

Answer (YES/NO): NO